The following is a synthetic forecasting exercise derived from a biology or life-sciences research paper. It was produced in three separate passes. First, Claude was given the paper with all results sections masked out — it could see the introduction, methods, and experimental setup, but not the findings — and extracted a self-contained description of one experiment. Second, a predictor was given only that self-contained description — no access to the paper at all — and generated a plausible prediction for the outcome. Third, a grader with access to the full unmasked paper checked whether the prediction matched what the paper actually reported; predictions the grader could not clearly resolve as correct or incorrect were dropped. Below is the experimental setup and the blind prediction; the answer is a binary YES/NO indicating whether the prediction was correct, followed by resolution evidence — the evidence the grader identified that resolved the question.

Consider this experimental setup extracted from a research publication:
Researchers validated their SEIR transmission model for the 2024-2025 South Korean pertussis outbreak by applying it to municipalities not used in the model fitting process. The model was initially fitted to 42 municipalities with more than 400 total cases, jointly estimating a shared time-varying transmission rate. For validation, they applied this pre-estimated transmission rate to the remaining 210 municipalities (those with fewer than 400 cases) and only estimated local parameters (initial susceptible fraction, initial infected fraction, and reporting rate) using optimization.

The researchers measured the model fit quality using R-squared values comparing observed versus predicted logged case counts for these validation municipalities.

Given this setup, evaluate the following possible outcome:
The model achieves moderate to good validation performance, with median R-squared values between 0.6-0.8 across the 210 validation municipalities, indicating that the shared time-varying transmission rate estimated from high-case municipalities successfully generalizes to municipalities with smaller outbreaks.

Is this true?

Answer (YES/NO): NO